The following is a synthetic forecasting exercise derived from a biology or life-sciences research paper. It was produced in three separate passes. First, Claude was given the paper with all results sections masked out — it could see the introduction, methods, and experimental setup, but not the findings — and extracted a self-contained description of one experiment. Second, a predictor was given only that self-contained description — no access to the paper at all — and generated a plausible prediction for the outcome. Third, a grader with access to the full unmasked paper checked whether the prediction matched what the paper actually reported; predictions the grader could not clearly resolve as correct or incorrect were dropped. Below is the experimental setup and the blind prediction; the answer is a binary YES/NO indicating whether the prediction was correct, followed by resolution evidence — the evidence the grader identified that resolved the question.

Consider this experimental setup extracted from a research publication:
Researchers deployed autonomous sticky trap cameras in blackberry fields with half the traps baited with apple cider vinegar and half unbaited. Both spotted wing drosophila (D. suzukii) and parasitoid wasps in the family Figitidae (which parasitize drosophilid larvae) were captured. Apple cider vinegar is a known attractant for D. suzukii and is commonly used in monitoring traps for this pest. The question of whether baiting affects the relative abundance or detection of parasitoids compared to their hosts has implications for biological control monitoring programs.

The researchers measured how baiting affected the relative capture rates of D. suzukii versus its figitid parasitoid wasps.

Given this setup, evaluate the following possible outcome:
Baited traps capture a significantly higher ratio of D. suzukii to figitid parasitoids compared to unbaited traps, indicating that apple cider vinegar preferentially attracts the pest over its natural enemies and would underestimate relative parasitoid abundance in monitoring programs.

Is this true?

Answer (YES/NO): YES